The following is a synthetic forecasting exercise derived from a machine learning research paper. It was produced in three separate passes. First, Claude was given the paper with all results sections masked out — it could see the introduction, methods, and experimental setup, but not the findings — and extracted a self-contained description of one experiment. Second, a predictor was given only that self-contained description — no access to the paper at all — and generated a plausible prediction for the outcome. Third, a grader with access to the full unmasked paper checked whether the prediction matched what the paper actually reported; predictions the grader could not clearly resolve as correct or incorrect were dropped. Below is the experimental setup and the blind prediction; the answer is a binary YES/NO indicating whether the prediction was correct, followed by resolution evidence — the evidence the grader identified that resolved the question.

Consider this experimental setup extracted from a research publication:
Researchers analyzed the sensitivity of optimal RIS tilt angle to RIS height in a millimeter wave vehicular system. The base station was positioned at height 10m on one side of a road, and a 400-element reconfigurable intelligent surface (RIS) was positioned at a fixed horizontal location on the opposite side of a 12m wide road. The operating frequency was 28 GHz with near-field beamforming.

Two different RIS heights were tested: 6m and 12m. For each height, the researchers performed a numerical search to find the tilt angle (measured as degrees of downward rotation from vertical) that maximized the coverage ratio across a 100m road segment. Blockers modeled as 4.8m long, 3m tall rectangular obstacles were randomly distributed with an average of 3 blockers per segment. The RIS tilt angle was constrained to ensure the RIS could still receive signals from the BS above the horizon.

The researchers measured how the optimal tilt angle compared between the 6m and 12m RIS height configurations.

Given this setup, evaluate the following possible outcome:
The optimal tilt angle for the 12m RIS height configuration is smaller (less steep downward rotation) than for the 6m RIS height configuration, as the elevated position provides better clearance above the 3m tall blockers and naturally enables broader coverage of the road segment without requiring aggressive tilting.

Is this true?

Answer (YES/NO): NO